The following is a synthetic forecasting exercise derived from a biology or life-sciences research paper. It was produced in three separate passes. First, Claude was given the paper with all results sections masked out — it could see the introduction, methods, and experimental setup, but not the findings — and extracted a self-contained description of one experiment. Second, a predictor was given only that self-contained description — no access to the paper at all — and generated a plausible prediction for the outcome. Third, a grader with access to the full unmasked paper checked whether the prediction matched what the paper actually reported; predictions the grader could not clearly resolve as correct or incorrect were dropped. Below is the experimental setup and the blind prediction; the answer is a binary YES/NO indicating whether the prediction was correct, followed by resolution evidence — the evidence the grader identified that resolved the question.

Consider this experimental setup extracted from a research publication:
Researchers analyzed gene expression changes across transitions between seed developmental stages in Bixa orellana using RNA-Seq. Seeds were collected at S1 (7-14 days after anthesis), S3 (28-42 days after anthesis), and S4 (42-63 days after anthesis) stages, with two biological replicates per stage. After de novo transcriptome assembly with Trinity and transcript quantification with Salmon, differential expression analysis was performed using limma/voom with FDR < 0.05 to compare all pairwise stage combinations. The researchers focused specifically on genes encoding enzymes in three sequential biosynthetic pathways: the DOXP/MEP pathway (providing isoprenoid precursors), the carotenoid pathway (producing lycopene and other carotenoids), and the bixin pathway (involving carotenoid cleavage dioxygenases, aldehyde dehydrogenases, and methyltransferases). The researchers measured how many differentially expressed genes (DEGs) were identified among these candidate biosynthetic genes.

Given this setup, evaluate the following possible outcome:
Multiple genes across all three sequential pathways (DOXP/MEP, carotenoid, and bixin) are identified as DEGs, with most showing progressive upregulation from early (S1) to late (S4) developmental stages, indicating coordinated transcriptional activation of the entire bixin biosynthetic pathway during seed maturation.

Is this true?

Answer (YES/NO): NO